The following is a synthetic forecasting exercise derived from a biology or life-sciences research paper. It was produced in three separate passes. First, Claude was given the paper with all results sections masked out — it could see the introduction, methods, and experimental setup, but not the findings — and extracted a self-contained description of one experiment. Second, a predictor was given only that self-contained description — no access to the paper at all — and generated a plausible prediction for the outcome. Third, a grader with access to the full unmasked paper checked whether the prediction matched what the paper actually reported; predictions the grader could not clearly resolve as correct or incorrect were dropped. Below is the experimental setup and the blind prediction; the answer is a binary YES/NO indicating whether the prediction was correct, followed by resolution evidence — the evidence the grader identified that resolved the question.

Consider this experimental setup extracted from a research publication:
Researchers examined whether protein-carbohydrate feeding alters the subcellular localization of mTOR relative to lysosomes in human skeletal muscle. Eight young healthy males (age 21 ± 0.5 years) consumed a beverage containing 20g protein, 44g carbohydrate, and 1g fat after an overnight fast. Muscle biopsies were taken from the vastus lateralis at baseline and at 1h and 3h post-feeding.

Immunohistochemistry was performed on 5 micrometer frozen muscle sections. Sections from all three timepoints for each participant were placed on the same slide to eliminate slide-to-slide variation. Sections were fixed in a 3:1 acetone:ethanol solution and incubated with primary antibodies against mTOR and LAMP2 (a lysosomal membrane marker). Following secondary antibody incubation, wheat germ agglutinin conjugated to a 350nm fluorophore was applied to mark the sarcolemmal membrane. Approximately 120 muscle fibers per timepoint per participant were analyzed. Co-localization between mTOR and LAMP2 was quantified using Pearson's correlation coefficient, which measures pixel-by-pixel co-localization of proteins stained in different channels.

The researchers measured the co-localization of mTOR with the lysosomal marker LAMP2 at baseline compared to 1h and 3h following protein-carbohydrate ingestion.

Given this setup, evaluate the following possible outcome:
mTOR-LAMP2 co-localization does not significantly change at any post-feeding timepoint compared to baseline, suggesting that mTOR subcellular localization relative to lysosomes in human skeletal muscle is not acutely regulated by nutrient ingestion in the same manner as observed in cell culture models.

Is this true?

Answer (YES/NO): YES